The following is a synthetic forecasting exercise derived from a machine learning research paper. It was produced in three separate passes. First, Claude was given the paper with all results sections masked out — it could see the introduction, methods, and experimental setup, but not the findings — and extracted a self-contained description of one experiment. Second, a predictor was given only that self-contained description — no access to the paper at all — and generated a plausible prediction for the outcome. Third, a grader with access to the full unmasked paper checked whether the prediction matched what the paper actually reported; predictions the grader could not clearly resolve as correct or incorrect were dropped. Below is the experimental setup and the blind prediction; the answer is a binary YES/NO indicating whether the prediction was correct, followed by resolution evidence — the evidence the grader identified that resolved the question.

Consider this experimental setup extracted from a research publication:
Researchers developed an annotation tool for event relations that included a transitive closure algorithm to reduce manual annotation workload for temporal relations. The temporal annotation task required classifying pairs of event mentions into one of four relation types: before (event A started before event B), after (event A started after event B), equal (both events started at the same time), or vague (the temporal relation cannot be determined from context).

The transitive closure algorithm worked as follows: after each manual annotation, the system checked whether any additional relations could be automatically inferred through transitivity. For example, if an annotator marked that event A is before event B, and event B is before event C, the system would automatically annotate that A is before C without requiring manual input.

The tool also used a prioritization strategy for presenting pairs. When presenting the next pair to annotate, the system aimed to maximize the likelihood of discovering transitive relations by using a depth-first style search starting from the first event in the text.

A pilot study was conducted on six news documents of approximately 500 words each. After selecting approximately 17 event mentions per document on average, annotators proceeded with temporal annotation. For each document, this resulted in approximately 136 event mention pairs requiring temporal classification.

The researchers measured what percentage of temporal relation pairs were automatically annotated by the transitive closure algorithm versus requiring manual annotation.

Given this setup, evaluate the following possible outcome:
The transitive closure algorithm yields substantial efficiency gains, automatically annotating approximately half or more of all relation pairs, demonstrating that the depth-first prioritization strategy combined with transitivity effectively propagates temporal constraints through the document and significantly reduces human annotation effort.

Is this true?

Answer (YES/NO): YES